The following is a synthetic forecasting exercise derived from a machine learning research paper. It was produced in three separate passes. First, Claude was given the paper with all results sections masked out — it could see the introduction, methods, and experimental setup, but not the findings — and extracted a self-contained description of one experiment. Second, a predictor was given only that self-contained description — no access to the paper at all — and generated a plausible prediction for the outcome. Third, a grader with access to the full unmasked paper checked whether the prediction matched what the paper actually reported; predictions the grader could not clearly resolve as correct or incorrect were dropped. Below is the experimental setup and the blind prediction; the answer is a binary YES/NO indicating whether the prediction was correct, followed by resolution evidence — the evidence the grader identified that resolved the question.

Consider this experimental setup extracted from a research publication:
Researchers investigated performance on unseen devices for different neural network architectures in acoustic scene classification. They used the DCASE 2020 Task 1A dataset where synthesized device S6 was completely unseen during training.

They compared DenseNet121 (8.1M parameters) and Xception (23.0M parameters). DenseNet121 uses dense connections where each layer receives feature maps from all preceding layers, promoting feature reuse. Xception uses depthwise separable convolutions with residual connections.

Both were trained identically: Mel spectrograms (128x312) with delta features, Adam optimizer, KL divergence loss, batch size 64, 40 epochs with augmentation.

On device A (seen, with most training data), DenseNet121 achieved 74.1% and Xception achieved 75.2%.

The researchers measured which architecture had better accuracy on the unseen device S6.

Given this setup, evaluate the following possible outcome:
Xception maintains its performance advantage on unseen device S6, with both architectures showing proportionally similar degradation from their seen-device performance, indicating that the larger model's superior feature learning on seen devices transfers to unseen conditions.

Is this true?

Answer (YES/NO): NO